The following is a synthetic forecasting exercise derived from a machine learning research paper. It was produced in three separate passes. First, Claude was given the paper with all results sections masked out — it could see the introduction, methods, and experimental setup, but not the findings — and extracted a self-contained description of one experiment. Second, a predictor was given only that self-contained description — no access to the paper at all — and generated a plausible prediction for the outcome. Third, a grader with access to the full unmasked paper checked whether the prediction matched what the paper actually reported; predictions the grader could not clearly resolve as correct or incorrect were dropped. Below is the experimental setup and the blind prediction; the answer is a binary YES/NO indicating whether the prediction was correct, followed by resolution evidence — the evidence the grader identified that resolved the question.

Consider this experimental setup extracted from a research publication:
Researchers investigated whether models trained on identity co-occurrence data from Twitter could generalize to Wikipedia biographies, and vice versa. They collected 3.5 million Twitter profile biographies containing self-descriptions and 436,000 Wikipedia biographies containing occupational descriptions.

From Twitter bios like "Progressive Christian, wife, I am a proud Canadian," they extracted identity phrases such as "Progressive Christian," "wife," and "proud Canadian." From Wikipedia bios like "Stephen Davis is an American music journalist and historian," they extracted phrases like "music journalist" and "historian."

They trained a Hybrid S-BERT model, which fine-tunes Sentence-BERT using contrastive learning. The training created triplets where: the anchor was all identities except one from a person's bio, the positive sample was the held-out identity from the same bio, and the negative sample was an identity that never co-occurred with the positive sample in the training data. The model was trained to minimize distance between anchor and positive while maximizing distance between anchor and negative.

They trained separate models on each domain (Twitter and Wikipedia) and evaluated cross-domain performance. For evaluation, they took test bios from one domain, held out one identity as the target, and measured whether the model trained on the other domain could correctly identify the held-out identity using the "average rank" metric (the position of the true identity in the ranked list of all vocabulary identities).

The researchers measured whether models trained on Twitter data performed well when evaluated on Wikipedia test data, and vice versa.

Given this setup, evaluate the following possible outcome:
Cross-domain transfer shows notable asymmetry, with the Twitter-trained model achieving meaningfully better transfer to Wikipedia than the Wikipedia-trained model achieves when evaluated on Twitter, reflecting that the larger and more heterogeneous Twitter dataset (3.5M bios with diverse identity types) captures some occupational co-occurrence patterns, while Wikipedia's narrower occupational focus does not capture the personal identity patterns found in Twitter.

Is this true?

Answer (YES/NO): NO